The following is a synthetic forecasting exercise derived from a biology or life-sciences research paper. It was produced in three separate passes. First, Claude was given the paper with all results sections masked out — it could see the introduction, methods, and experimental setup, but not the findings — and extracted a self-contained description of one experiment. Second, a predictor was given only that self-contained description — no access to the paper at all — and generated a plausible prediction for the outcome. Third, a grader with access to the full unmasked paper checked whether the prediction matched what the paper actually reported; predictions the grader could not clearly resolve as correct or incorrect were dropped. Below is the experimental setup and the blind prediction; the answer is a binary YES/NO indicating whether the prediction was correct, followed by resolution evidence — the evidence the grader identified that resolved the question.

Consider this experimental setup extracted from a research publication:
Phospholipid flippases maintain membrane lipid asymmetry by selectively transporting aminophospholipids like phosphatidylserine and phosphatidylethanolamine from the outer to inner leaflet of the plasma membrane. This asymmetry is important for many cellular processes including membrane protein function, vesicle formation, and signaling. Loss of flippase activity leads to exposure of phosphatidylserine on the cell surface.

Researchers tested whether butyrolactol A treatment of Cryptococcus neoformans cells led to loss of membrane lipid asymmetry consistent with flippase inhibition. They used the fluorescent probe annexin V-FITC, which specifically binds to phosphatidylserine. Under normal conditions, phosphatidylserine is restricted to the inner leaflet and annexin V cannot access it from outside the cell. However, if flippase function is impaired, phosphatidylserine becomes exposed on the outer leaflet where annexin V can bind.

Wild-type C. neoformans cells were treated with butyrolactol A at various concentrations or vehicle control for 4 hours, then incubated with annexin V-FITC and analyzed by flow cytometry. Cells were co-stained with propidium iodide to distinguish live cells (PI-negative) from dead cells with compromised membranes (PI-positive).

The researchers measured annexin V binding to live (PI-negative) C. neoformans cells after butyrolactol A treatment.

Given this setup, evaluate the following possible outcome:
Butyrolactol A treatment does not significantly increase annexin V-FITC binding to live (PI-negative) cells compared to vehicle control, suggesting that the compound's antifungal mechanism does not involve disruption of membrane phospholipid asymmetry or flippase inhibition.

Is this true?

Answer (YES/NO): NO